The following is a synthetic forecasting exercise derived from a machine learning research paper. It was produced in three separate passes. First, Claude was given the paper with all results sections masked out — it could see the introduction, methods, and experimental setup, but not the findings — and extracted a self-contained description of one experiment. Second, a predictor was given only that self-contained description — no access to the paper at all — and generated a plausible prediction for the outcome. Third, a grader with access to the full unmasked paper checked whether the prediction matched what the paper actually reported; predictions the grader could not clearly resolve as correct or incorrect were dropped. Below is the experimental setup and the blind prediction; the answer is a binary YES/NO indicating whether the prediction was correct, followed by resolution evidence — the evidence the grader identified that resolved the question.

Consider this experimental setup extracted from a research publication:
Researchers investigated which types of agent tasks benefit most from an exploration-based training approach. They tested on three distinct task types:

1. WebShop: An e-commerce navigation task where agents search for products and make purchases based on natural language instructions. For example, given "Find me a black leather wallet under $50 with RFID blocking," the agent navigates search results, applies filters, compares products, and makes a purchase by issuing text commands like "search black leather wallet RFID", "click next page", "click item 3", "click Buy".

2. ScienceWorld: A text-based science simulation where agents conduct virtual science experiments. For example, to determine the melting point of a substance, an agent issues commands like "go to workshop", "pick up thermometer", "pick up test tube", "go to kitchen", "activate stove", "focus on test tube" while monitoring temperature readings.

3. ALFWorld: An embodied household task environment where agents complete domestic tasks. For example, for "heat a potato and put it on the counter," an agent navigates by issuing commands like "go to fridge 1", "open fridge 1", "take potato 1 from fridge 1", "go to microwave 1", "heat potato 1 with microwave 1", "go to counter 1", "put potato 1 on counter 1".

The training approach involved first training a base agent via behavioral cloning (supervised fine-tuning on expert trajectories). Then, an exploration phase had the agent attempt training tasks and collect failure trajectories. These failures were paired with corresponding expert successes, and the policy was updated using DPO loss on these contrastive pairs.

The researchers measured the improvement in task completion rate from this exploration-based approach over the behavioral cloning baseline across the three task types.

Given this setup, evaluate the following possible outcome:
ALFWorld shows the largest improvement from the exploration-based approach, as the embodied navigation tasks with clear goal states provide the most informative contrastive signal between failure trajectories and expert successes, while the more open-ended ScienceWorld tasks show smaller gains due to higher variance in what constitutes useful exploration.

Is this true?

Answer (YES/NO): NO